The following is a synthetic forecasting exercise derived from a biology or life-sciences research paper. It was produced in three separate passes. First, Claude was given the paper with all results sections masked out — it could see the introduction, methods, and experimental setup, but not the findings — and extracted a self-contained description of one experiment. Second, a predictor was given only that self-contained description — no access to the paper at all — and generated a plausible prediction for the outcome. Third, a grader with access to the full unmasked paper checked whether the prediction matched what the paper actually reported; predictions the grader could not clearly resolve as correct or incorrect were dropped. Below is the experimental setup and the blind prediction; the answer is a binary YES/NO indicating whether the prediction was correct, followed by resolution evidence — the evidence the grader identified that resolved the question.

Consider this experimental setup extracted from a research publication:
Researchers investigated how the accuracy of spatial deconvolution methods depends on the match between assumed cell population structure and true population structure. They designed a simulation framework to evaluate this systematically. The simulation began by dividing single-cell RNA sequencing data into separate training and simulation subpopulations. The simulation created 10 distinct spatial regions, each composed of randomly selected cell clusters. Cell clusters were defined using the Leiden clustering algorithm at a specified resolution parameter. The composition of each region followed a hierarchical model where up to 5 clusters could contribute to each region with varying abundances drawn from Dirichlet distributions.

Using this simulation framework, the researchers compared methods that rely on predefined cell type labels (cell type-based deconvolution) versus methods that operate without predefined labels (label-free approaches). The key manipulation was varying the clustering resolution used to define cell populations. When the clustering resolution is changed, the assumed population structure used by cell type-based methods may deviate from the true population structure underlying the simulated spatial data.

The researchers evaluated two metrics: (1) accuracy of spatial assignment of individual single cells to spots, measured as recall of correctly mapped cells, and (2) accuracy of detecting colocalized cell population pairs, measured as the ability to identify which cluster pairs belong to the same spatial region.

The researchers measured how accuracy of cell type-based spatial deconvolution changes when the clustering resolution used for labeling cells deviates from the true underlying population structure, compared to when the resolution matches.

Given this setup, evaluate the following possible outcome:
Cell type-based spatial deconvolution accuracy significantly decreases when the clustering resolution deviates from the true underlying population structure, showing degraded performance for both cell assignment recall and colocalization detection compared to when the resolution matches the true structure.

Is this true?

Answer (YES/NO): YES